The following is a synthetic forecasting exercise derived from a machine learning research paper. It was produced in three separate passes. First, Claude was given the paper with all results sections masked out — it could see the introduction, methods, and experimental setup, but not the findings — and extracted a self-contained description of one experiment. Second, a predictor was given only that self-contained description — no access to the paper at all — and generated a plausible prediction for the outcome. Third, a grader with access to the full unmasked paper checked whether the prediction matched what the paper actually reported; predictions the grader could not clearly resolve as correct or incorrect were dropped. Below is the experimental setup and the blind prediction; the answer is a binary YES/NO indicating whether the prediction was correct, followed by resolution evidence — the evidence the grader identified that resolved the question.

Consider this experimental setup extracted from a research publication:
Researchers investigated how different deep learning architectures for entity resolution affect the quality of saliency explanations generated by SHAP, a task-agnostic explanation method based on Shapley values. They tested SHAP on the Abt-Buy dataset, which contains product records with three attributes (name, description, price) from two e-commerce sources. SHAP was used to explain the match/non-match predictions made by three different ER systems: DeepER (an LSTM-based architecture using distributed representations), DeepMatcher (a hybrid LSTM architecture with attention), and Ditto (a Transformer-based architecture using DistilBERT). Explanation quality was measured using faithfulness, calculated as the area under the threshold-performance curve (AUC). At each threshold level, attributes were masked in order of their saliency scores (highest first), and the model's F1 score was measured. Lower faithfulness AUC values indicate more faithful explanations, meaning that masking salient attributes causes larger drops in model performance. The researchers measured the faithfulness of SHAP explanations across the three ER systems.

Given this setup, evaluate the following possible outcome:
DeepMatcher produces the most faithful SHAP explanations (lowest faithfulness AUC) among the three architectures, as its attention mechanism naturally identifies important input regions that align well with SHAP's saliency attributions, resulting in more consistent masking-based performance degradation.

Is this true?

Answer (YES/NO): NO